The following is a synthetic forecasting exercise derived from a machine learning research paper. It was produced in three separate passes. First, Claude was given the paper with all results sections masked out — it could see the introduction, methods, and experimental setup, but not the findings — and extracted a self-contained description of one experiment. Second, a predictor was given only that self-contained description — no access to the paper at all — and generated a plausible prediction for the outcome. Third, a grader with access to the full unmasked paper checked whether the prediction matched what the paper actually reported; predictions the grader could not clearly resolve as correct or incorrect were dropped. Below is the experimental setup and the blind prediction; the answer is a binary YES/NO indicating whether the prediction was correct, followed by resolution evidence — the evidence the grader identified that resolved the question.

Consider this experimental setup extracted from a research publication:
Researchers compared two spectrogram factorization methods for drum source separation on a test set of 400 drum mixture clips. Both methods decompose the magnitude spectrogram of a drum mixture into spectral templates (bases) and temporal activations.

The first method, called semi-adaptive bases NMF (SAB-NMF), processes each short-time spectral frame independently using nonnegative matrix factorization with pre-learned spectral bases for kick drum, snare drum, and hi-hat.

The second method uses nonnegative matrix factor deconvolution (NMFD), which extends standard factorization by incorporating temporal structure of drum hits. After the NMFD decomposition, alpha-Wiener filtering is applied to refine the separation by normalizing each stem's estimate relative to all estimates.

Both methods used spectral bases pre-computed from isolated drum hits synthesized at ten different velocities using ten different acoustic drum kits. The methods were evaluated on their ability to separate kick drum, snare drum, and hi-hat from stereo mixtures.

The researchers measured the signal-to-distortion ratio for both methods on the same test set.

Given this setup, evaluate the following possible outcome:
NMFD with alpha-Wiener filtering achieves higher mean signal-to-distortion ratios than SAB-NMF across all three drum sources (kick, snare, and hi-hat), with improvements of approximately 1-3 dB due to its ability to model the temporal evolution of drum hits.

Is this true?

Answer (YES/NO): NO